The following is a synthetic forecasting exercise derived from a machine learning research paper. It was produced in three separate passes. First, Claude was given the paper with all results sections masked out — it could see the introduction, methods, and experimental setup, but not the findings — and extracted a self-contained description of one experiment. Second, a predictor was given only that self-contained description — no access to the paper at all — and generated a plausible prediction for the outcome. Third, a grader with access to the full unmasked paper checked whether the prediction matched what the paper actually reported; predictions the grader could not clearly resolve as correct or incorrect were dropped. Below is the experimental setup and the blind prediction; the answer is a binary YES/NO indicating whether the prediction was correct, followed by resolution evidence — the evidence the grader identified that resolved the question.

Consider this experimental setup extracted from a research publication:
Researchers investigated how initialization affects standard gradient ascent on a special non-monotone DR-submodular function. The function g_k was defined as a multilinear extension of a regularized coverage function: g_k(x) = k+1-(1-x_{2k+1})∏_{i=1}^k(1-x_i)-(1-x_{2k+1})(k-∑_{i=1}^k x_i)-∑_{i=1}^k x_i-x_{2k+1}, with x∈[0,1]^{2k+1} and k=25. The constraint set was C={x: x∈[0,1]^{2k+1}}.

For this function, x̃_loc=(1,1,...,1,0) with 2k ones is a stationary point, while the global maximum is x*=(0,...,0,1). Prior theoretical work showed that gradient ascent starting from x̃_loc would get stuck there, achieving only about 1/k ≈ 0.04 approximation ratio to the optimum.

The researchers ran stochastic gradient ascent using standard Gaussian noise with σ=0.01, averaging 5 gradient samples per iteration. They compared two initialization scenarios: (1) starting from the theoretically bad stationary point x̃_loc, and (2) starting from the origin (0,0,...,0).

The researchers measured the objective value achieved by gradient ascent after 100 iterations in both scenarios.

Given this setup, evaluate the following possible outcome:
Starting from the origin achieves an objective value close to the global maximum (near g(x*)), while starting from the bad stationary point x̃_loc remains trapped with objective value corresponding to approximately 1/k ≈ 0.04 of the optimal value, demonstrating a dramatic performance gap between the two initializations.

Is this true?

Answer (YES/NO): YES